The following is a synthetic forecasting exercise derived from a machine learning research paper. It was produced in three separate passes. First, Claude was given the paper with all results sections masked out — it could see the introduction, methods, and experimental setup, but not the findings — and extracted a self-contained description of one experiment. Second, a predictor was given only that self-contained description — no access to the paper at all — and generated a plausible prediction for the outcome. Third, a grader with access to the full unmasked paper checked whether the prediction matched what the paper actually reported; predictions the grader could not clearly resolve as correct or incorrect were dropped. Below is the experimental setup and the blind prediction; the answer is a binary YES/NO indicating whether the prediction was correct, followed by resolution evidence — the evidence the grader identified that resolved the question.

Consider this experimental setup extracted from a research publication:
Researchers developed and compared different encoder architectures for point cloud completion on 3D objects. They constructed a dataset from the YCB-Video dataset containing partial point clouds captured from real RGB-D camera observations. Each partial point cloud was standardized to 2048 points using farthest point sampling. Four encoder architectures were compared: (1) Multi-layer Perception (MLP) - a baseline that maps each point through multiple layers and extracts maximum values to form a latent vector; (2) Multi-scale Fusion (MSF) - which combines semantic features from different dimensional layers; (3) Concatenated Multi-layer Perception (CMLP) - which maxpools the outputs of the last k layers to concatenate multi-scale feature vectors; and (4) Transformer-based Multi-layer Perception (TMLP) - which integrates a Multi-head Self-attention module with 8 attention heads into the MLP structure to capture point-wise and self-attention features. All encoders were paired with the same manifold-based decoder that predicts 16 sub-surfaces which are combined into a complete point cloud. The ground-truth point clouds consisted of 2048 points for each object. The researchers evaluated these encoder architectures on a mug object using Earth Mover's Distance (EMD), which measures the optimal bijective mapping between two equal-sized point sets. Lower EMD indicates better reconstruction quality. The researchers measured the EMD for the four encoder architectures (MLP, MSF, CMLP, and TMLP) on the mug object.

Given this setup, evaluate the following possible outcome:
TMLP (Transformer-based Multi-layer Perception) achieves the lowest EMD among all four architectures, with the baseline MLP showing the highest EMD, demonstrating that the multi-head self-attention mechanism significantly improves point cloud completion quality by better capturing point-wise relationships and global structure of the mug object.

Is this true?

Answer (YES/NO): NO